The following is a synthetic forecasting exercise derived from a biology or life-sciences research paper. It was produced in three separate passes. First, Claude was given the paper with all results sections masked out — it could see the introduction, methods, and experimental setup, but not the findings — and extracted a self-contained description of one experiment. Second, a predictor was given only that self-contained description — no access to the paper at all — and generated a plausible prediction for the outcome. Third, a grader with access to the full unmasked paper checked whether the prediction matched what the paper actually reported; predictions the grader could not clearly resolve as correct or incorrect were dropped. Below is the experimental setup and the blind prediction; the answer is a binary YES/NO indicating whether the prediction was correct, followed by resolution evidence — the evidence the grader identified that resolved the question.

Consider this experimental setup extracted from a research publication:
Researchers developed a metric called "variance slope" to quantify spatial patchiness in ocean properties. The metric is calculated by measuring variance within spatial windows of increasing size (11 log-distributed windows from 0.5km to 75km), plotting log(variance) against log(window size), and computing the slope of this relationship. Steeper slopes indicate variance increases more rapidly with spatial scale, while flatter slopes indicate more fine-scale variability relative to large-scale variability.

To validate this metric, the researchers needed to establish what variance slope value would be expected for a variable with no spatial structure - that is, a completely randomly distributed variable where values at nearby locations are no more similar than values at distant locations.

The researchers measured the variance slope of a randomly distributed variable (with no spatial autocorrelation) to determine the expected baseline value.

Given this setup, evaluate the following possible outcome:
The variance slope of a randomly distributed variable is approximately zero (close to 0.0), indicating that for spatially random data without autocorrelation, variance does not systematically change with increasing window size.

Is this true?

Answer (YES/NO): YES